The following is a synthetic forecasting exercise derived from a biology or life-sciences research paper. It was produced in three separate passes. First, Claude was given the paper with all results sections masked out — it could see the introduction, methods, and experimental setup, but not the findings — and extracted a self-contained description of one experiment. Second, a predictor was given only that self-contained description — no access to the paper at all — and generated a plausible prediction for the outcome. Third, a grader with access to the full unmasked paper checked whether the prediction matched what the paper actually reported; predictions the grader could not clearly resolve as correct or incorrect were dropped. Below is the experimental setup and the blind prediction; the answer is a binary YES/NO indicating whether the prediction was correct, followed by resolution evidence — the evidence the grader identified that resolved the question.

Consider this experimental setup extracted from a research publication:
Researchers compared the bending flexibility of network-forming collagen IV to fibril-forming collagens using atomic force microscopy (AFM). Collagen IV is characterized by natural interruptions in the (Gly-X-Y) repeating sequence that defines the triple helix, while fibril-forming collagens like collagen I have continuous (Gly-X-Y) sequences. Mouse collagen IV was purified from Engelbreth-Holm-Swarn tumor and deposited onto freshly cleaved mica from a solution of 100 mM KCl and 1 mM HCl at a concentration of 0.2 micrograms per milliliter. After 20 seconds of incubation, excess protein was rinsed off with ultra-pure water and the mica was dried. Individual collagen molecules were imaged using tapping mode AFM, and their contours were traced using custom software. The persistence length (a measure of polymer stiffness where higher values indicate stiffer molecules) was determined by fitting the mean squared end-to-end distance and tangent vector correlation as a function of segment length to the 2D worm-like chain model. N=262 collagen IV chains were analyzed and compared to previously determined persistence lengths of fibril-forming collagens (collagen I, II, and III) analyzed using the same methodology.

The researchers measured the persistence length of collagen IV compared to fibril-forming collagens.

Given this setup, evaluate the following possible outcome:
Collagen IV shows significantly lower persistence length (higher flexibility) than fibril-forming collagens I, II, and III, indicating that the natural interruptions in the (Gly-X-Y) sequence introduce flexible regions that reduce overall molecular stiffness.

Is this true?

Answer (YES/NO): YES